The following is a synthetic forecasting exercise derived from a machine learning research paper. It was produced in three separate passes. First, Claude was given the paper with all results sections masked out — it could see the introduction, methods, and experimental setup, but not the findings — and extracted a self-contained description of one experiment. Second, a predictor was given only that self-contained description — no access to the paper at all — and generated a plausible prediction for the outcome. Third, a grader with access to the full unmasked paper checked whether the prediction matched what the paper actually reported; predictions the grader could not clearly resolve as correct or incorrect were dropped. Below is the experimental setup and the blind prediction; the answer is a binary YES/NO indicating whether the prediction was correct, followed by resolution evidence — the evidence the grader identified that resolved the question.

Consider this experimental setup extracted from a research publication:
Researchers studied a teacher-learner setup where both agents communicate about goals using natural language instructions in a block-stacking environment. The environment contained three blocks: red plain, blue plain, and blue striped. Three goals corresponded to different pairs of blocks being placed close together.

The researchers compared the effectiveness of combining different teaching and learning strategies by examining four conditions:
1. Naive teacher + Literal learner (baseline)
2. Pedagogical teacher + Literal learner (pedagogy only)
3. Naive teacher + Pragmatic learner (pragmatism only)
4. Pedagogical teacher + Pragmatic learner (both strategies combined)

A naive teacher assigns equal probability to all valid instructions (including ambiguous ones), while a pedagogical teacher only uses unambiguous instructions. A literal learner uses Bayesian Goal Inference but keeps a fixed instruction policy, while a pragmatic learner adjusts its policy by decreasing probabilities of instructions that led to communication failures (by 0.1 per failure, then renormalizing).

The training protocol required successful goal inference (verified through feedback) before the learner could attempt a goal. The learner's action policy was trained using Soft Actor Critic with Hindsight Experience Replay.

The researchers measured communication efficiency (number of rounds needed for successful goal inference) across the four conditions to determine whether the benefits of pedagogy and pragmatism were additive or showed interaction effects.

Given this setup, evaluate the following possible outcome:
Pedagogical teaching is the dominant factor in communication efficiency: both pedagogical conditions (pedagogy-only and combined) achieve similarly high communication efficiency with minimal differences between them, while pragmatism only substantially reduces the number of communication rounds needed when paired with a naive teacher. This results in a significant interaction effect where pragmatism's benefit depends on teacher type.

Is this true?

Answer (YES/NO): NO